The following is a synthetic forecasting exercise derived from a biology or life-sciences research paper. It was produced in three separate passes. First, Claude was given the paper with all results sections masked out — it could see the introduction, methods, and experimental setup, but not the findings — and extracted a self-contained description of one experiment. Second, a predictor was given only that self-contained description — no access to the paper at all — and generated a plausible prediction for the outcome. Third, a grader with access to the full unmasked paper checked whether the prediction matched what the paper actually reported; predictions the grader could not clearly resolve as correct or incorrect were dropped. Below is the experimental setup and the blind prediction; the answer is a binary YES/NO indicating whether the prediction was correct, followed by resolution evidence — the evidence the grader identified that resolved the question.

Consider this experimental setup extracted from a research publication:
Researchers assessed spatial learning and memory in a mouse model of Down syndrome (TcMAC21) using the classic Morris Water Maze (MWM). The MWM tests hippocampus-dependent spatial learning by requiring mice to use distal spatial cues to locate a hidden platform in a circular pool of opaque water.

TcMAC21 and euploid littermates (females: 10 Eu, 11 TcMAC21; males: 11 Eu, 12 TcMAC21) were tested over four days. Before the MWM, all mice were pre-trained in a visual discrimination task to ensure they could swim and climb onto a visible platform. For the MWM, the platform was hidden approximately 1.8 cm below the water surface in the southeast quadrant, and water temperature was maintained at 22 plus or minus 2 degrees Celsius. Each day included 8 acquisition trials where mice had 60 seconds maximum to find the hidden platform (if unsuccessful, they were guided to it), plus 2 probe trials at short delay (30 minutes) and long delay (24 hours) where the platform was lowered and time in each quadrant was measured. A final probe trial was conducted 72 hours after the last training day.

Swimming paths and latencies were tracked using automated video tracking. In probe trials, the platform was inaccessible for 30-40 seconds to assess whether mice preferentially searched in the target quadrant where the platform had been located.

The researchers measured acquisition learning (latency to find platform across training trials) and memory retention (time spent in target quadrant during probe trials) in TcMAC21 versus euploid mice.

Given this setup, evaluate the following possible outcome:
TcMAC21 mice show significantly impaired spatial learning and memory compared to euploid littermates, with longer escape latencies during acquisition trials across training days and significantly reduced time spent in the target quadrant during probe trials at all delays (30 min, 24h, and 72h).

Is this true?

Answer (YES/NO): YES